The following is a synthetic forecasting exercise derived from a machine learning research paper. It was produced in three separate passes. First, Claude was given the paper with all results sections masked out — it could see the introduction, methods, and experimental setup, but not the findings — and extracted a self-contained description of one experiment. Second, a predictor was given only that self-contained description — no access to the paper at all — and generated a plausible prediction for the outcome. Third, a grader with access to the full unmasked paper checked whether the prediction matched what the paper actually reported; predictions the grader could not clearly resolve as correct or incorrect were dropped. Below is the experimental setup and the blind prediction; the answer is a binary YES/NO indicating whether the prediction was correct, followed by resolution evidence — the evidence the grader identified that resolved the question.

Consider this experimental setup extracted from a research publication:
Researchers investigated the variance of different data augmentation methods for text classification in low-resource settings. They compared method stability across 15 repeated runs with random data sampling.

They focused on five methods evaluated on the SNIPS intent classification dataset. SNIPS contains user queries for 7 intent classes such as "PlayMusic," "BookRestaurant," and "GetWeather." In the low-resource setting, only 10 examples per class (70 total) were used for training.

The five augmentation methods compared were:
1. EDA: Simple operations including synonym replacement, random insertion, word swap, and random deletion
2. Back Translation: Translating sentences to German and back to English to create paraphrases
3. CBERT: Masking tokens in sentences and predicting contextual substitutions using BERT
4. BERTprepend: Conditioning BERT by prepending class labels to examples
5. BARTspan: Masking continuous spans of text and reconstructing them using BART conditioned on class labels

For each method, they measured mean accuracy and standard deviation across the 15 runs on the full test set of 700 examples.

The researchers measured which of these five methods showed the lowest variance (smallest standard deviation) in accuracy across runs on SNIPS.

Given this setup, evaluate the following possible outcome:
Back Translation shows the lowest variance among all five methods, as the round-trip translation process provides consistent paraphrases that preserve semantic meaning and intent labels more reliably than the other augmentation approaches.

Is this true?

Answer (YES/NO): NO